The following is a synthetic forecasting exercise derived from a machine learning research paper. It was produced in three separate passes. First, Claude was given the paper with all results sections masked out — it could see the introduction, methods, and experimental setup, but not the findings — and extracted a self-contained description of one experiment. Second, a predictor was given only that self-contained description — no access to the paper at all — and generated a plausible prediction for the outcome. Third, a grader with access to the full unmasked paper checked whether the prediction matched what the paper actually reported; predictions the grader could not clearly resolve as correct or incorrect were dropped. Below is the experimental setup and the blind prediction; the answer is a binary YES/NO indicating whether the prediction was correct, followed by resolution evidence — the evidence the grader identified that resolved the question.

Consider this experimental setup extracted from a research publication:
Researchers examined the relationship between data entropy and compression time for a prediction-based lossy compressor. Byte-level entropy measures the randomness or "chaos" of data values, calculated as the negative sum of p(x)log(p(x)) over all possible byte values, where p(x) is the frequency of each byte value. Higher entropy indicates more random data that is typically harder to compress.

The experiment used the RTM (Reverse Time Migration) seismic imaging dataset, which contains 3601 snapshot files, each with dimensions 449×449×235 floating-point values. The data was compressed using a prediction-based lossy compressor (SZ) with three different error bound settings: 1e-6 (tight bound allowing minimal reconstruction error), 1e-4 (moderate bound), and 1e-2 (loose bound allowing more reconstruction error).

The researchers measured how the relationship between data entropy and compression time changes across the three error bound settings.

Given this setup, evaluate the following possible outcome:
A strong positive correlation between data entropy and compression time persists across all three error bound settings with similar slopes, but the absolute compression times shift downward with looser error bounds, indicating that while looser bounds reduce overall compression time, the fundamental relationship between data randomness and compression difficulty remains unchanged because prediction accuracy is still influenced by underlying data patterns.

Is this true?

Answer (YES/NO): NO